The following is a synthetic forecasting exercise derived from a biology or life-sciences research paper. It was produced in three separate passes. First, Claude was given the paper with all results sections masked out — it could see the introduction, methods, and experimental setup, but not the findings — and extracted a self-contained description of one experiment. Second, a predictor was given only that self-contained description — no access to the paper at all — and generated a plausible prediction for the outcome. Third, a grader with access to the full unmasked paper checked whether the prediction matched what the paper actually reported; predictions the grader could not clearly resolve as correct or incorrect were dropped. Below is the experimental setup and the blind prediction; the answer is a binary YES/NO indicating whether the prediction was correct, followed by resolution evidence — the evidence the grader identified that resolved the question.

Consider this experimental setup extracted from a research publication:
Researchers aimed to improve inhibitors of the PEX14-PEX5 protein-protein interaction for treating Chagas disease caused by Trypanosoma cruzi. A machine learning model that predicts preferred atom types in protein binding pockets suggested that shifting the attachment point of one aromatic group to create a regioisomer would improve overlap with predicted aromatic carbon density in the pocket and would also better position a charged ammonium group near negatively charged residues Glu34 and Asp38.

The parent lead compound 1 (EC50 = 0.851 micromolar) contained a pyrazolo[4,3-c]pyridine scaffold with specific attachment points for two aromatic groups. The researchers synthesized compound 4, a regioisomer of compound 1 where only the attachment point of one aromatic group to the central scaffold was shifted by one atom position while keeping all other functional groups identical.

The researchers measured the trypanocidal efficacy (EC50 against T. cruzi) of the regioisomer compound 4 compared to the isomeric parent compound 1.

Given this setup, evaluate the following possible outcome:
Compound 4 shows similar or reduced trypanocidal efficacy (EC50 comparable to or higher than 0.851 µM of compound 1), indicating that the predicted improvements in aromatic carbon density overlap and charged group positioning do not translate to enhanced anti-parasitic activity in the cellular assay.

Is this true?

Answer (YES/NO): NO